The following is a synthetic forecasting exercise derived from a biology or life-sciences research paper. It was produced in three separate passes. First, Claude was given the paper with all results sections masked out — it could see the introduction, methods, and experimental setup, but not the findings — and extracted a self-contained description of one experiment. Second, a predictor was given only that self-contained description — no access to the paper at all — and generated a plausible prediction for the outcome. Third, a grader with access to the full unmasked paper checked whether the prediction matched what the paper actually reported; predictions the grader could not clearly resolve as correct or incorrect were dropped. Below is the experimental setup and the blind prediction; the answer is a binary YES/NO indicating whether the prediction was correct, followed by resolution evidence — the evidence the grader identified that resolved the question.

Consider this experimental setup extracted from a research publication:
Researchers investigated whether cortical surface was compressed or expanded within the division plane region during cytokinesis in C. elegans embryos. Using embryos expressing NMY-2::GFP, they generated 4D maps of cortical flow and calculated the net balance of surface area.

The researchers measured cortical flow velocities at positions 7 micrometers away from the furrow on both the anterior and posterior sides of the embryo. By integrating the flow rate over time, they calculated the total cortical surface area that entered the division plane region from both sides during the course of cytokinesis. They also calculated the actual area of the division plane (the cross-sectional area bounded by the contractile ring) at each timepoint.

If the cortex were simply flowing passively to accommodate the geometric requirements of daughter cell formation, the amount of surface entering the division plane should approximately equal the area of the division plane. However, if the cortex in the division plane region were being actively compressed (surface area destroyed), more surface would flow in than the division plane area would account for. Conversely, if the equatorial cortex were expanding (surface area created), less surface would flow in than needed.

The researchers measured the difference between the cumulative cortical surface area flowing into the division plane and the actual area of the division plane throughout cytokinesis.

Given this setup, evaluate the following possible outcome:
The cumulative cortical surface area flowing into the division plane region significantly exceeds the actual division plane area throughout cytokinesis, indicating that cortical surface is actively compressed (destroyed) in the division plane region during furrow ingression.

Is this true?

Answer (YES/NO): YES